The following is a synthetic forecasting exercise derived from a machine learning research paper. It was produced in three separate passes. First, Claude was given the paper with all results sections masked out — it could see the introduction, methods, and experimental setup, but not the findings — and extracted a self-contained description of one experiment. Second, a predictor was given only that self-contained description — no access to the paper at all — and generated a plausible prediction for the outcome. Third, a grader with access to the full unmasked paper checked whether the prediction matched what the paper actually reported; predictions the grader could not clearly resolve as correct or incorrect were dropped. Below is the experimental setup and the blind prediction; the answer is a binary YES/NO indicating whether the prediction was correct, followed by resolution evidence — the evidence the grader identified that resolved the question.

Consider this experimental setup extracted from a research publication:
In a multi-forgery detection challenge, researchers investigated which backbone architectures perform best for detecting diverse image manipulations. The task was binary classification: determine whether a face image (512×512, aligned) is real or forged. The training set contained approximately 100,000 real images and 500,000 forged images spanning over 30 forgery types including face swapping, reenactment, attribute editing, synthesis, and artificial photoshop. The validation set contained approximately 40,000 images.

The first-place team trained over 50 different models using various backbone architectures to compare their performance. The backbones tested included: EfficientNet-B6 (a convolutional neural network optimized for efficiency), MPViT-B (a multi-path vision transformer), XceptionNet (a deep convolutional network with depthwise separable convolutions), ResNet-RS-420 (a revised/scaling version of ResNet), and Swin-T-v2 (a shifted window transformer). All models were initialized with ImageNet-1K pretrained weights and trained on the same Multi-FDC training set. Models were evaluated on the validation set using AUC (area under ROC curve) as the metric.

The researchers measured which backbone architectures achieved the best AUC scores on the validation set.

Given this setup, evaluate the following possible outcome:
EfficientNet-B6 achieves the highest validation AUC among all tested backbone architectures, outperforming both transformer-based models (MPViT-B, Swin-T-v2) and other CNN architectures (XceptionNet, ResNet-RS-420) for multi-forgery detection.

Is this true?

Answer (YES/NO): NO